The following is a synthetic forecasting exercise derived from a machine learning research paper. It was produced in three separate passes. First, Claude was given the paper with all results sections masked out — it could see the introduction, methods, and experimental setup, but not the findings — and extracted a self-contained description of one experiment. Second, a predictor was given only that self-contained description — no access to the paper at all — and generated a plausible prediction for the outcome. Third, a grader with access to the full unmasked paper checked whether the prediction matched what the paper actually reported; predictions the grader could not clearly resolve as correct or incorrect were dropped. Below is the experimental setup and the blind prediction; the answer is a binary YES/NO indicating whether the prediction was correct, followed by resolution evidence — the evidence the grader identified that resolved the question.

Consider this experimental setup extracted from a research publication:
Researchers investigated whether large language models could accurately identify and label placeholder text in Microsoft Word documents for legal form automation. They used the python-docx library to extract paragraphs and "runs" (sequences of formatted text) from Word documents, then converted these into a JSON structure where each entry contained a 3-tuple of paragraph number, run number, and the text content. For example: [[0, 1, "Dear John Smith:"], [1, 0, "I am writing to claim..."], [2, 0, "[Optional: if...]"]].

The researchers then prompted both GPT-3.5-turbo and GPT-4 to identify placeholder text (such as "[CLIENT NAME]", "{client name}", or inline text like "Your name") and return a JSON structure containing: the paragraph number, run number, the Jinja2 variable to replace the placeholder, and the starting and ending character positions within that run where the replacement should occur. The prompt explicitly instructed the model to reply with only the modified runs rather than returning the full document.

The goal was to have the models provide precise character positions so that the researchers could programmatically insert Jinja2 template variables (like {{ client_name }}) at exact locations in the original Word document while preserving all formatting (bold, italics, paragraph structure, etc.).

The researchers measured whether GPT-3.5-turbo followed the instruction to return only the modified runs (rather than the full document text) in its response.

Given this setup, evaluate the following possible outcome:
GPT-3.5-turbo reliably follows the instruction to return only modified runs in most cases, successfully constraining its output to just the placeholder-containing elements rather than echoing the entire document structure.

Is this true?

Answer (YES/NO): NO